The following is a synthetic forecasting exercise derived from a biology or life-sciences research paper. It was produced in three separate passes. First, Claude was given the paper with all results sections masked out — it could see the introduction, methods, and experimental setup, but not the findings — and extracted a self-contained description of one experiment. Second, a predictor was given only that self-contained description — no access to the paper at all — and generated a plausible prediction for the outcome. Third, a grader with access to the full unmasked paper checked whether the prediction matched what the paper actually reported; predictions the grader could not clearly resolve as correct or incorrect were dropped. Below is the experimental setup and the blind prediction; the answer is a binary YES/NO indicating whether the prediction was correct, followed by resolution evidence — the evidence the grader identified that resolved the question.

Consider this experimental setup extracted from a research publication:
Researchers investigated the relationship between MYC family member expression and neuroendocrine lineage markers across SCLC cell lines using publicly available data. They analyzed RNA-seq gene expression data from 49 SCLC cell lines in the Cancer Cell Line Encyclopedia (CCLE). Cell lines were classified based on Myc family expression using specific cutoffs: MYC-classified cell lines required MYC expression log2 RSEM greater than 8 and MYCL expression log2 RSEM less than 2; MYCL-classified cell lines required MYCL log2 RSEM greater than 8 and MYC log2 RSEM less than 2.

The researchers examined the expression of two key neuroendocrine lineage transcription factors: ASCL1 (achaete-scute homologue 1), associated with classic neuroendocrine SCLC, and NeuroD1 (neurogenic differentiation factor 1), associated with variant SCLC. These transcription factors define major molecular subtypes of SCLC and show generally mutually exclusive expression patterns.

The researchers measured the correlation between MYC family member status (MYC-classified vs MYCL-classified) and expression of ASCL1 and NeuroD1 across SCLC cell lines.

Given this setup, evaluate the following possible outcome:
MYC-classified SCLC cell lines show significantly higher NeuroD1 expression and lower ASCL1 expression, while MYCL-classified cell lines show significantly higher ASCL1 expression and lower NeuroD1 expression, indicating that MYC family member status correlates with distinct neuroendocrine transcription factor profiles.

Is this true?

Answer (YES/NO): YES